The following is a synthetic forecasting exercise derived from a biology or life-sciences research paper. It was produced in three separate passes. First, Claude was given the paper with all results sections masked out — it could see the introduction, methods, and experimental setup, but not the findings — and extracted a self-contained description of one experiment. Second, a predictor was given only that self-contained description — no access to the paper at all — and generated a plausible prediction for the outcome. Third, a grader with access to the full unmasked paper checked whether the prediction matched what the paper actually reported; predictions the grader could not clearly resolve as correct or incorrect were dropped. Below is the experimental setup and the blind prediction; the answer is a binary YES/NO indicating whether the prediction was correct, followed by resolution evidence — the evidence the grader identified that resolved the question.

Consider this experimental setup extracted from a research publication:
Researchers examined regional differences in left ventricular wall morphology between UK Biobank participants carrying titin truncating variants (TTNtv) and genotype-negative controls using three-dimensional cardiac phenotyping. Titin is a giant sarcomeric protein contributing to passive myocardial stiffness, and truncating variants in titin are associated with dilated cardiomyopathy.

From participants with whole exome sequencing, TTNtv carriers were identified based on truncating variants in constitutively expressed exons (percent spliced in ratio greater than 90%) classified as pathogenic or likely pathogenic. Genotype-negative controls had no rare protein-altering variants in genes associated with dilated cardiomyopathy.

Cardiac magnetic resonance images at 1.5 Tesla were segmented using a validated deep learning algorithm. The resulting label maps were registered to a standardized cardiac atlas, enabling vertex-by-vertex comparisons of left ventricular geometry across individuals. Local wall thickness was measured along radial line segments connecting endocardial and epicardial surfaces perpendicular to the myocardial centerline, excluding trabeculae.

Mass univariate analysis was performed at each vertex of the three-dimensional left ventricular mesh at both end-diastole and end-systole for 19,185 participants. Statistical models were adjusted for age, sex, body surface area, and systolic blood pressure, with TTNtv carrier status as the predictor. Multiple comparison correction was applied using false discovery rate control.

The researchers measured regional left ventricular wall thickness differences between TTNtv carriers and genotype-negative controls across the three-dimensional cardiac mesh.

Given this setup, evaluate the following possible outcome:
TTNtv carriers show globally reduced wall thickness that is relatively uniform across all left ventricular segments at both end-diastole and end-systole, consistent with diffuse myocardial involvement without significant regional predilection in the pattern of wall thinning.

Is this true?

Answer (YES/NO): NO